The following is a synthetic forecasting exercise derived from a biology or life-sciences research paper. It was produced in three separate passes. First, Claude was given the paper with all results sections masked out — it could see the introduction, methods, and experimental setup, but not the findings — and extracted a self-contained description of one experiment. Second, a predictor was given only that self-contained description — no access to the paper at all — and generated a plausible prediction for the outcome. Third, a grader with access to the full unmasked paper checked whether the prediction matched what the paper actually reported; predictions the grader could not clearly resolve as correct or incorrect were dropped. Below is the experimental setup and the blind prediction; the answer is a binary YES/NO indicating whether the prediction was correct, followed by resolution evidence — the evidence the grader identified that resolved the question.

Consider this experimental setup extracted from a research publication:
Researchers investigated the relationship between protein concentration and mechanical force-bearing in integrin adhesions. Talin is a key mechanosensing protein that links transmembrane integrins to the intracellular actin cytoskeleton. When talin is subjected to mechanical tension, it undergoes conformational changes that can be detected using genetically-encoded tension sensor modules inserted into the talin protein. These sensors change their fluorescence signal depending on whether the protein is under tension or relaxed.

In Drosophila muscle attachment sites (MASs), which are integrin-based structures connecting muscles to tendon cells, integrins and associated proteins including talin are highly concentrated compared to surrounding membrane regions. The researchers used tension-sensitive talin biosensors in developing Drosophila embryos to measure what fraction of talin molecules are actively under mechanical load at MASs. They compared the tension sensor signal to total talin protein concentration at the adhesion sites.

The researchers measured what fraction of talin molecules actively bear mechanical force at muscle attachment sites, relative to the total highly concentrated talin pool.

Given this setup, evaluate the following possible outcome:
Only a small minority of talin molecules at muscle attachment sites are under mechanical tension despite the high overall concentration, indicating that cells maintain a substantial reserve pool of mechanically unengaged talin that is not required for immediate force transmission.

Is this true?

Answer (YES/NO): YES